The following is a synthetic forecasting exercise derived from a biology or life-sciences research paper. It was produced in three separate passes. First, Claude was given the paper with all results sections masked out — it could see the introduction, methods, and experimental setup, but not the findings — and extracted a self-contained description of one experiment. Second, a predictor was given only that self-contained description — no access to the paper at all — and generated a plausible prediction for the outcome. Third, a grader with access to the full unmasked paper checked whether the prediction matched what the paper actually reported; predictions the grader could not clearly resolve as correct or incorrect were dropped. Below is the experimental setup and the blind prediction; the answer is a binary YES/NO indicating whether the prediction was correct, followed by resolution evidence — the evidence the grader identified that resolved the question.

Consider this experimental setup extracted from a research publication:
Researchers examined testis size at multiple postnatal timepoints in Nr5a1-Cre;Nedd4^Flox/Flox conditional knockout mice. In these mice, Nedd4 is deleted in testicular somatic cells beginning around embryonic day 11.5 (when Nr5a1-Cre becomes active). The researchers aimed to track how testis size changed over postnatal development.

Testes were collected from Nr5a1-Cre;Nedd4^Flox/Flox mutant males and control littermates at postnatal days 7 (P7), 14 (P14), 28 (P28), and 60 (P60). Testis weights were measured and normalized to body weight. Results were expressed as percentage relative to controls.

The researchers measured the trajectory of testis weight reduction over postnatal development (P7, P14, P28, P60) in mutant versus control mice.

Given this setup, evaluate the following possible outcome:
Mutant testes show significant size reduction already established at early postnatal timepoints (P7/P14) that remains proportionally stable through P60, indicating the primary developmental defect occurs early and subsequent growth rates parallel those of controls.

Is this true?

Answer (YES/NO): YES